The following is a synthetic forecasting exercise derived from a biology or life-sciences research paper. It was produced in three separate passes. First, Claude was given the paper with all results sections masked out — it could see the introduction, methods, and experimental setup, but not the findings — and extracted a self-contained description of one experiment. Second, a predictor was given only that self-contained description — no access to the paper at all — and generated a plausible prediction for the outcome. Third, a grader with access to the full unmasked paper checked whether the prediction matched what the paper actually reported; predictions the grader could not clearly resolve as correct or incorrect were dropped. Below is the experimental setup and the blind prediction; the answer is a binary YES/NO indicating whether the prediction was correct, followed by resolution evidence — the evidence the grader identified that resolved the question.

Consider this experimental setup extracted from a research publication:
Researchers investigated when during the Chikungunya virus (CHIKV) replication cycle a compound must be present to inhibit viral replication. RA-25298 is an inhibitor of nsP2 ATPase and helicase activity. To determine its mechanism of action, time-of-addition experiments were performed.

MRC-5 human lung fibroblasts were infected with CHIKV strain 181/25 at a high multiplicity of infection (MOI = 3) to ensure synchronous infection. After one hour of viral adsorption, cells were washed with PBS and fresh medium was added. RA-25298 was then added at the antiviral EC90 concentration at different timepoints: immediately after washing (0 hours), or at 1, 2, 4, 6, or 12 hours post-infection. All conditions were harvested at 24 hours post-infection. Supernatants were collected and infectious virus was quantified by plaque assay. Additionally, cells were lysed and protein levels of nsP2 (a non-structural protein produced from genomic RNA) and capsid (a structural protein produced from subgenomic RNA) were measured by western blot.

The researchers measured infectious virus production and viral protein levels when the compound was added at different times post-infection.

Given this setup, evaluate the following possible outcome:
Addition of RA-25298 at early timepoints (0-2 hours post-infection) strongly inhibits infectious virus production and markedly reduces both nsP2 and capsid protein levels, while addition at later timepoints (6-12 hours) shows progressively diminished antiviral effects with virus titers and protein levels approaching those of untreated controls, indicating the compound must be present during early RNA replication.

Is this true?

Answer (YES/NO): NO